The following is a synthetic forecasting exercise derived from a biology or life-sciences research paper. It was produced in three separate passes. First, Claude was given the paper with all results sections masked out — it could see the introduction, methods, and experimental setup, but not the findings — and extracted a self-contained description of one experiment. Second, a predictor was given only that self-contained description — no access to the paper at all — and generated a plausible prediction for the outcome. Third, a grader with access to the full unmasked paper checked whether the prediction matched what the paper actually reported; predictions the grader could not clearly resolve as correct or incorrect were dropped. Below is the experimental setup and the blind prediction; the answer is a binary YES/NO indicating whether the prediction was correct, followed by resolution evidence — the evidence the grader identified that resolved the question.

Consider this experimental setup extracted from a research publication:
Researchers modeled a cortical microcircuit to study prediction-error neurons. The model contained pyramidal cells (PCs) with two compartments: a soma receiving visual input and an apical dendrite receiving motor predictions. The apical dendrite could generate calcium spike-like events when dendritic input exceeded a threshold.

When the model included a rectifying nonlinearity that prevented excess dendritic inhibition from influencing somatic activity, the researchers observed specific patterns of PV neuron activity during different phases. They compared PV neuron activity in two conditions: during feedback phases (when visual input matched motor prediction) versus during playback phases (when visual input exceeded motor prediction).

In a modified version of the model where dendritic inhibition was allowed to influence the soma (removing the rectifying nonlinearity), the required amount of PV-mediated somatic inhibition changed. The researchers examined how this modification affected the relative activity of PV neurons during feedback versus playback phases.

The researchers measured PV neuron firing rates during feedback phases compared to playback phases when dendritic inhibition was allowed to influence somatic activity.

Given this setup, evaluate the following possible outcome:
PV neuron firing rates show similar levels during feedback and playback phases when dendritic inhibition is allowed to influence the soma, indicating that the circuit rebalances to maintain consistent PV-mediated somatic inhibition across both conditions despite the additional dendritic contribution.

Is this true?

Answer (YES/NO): NO